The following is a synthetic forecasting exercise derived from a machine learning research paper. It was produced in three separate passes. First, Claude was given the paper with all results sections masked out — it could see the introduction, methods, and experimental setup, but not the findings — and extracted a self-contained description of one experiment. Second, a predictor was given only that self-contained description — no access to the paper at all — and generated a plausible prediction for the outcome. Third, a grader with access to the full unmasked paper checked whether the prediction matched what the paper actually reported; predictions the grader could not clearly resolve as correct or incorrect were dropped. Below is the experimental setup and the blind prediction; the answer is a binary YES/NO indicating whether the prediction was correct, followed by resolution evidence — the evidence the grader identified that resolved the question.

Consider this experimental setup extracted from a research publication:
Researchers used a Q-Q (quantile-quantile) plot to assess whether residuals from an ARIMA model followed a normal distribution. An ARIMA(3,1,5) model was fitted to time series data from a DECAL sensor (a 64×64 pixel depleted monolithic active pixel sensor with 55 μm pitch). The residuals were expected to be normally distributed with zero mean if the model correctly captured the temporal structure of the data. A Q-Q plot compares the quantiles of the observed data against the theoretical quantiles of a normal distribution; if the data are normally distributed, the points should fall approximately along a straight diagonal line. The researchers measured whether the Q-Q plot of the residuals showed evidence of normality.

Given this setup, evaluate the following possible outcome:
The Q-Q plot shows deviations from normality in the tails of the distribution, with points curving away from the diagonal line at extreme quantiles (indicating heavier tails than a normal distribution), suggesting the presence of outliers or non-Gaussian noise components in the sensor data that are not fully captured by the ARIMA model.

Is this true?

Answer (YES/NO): NO